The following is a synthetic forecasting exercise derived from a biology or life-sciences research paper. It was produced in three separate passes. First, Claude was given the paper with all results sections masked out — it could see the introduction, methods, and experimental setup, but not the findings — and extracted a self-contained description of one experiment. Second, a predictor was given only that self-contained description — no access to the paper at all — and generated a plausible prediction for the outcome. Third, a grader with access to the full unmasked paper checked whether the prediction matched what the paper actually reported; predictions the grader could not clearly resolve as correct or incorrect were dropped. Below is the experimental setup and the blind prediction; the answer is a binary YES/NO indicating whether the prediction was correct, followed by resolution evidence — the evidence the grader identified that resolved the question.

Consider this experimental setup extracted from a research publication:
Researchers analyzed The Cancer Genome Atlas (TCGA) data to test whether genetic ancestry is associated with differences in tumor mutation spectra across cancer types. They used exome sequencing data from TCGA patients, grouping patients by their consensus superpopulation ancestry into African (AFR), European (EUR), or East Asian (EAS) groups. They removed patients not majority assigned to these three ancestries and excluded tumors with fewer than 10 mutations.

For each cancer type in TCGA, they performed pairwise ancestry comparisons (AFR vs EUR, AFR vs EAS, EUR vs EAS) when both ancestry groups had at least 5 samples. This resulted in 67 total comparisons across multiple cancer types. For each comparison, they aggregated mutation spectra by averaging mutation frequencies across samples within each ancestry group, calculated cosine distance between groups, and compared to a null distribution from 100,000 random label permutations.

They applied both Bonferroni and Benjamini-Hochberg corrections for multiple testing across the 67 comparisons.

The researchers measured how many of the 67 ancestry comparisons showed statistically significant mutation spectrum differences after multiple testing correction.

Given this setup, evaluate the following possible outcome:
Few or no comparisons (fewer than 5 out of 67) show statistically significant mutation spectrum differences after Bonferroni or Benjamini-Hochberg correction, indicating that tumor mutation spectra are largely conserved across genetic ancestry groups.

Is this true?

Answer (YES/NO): NO